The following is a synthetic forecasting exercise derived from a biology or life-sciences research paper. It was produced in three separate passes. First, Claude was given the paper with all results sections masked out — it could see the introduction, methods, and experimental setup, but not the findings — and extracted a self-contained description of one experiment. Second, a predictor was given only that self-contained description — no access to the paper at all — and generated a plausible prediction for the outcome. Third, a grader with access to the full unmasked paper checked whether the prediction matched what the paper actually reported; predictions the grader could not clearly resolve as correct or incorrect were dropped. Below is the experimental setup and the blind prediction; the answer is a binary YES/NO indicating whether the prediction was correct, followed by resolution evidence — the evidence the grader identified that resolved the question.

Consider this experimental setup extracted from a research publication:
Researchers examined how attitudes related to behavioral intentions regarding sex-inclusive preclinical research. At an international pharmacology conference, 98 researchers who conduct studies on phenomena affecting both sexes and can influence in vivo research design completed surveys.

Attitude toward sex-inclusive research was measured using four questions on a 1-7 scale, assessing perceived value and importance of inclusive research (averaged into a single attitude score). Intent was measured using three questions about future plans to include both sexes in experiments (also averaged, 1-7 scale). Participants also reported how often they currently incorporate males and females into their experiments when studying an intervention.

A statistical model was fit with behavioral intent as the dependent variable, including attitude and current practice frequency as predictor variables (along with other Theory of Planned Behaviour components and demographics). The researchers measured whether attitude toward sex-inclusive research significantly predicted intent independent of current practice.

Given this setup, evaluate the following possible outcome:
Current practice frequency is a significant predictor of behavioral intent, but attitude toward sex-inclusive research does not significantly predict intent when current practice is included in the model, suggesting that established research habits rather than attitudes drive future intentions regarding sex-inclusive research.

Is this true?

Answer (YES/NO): NO